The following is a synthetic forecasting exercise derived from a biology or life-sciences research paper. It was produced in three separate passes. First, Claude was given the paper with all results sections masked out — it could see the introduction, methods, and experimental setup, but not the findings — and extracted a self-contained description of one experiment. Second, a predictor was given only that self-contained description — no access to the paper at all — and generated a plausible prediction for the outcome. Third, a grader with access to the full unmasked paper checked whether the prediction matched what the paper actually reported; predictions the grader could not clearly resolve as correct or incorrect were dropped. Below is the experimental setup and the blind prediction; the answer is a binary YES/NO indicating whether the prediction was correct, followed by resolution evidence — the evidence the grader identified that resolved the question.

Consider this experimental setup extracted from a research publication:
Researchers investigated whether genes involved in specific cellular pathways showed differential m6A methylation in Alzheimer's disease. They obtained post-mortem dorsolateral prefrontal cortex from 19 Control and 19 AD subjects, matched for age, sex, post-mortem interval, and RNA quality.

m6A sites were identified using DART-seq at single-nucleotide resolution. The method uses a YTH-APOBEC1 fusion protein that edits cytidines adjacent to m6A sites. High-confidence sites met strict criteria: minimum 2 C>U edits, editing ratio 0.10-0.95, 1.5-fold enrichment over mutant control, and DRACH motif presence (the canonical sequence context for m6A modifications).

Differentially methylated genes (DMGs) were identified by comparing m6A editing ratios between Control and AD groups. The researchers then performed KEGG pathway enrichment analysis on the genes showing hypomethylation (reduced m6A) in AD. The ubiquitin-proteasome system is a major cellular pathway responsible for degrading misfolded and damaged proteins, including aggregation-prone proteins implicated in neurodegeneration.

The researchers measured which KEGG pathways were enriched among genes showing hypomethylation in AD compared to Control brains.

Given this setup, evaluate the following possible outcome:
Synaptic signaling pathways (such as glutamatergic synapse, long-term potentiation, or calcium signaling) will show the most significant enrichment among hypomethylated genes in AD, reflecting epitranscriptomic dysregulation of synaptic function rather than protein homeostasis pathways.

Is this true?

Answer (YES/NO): NO